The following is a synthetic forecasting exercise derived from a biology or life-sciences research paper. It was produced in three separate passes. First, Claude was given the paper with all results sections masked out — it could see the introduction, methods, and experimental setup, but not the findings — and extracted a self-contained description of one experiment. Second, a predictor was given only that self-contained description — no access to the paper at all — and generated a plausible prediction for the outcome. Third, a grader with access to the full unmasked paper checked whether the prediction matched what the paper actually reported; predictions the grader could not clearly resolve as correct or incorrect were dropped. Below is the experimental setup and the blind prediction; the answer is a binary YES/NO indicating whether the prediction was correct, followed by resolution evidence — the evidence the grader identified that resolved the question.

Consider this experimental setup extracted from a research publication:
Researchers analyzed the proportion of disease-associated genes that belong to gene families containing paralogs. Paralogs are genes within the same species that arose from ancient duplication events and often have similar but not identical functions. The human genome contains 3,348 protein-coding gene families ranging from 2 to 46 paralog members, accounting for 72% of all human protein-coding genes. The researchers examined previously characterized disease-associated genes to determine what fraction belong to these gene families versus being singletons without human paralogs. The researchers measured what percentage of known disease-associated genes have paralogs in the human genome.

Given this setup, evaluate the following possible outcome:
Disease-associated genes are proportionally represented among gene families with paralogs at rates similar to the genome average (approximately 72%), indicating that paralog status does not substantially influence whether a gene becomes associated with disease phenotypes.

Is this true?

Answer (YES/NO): NO